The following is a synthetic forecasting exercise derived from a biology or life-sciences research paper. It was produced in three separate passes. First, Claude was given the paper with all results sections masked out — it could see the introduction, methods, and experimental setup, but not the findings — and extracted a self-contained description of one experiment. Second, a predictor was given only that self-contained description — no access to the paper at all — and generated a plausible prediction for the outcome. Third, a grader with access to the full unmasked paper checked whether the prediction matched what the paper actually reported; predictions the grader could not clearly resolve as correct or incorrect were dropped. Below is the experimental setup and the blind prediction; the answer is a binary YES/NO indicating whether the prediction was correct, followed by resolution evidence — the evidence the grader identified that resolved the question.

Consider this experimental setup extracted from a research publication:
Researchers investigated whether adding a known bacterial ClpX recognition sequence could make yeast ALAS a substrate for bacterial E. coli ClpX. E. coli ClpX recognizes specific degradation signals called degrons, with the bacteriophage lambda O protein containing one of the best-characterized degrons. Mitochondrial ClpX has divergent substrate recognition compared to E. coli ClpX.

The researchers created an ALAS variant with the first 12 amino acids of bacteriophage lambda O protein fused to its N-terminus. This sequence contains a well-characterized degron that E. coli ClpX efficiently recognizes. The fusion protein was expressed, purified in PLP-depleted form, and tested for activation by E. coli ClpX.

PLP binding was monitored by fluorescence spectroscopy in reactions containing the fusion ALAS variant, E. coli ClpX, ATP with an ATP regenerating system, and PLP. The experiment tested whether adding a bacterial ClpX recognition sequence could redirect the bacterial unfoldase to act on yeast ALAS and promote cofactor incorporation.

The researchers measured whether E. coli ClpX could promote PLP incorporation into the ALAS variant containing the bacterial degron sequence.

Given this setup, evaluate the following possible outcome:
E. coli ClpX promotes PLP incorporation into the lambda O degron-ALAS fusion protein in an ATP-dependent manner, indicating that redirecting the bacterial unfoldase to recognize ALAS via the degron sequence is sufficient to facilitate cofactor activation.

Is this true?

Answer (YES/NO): YES